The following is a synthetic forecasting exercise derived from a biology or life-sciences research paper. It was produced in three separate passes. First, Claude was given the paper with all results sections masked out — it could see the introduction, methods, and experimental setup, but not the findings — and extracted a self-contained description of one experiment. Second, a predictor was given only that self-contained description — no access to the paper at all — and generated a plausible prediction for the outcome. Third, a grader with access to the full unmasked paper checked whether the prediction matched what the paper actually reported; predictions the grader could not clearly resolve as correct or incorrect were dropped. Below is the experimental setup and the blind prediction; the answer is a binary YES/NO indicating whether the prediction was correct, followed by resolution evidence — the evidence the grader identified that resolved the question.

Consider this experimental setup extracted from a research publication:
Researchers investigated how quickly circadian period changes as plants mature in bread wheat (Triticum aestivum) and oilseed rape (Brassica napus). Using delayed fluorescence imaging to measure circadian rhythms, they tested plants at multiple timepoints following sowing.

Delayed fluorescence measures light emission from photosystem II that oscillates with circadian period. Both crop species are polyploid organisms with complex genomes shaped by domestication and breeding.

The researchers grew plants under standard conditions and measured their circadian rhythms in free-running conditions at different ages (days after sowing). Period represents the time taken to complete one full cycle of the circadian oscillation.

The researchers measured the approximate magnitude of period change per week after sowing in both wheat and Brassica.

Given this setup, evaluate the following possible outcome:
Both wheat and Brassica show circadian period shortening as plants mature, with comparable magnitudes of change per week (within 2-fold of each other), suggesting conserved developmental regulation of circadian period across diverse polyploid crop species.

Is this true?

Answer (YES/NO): NO